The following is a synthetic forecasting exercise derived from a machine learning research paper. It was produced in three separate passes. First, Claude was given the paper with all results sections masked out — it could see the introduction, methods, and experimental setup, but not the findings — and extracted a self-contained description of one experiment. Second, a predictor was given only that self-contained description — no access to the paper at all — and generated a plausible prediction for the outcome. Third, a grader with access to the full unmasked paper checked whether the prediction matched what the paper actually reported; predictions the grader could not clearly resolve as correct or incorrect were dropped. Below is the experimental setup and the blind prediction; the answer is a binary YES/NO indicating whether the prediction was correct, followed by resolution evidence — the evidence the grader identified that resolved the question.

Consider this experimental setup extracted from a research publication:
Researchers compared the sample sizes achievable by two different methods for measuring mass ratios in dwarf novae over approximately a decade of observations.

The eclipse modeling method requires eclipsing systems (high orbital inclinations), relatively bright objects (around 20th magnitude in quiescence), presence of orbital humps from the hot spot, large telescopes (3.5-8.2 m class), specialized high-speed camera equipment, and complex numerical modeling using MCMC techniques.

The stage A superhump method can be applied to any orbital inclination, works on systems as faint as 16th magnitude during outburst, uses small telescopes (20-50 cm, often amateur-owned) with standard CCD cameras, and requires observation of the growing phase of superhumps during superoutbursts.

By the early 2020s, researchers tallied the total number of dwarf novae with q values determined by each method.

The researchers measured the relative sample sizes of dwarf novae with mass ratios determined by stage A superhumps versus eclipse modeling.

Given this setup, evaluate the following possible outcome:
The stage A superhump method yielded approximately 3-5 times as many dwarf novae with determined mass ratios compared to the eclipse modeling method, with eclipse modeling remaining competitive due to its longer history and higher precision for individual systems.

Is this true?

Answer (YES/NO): NO